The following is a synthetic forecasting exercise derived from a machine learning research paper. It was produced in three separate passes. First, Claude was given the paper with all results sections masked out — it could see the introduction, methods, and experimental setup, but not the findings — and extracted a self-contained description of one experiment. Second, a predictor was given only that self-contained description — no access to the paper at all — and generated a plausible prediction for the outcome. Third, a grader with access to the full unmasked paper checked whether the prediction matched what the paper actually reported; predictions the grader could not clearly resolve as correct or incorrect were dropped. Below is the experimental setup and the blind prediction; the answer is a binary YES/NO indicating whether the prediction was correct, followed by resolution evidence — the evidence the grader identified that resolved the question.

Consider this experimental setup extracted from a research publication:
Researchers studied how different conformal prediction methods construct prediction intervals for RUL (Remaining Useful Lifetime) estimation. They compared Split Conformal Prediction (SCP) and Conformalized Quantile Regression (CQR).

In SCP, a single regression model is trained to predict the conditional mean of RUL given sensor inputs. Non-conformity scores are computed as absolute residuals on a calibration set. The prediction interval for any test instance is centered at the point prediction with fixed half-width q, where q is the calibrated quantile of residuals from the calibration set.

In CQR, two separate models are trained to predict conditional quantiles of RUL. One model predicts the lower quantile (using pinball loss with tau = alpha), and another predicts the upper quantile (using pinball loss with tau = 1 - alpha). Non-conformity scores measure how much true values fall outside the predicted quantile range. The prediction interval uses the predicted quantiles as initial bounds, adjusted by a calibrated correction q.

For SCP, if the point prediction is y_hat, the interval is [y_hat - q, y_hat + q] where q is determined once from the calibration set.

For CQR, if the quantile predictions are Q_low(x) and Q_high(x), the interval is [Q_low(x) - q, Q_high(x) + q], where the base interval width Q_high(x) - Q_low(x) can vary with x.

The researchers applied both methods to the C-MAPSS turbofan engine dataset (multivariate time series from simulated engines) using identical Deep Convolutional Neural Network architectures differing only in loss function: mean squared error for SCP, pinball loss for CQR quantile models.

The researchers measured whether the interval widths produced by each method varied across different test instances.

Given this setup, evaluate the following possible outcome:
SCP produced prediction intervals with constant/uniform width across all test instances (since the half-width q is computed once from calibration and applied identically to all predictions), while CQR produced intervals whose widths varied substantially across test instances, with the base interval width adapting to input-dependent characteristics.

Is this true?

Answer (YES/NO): YES